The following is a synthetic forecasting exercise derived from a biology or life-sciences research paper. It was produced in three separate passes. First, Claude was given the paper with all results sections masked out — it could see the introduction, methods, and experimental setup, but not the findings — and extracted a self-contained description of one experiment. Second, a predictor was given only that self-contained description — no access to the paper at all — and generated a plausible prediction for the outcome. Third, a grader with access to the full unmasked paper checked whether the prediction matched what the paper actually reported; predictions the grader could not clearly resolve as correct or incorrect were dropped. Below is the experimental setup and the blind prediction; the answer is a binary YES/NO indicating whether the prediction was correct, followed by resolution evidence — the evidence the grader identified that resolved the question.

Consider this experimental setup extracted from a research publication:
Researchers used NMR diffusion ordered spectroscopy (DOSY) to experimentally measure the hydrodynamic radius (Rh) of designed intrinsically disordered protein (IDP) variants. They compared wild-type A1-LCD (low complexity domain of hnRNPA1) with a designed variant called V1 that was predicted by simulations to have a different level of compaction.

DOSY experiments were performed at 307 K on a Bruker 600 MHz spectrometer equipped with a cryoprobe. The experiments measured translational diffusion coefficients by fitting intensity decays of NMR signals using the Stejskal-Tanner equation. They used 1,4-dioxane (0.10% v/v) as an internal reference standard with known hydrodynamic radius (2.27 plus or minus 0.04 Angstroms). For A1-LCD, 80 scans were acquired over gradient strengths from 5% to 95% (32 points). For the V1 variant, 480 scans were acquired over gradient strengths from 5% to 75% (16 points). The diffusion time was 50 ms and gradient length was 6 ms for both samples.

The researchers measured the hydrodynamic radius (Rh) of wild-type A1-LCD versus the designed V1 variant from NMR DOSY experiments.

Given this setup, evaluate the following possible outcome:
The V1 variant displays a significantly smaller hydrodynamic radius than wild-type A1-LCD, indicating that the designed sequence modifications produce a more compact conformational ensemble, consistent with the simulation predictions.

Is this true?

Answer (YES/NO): YES